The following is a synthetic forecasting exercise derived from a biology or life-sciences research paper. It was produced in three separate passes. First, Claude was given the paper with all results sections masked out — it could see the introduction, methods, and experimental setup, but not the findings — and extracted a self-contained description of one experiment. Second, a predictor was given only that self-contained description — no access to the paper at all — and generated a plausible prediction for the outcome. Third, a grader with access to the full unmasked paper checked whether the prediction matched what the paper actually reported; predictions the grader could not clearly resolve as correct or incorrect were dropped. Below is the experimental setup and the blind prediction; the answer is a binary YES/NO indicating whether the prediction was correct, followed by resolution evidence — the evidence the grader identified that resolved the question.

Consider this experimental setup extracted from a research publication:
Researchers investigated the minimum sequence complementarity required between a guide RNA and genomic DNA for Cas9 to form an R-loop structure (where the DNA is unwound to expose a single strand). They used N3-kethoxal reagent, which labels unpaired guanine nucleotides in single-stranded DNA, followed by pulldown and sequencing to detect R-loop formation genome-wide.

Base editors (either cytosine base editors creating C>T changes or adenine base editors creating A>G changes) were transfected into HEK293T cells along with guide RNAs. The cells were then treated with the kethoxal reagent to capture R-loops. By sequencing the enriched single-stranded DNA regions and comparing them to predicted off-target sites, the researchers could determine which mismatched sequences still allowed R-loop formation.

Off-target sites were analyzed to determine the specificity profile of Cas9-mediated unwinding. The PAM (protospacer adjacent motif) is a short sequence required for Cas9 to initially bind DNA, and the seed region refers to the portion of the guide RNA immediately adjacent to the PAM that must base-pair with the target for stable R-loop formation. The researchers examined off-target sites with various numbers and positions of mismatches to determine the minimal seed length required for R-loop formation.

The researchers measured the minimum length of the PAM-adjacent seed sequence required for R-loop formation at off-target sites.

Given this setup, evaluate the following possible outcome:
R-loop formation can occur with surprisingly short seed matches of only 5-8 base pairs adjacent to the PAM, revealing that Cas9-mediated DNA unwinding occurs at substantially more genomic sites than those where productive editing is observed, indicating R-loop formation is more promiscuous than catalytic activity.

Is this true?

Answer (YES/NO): YES